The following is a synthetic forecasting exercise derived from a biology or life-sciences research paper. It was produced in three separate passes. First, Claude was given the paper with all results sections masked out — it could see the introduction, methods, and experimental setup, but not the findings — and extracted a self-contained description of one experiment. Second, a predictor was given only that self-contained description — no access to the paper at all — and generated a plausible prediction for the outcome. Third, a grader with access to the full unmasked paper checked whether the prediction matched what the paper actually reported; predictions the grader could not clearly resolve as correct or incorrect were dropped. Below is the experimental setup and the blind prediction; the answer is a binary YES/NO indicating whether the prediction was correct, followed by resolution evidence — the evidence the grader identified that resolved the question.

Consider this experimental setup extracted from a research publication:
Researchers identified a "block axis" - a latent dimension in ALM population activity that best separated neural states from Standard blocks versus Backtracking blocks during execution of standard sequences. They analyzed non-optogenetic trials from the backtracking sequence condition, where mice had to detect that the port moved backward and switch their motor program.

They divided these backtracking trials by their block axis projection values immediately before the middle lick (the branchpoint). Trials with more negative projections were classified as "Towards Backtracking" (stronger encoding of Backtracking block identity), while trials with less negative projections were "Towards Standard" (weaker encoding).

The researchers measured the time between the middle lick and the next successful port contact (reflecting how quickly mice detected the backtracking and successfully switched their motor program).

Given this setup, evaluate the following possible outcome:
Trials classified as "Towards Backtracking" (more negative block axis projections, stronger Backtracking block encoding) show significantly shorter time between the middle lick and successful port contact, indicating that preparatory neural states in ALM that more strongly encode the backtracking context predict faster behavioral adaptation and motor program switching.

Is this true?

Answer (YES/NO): YES